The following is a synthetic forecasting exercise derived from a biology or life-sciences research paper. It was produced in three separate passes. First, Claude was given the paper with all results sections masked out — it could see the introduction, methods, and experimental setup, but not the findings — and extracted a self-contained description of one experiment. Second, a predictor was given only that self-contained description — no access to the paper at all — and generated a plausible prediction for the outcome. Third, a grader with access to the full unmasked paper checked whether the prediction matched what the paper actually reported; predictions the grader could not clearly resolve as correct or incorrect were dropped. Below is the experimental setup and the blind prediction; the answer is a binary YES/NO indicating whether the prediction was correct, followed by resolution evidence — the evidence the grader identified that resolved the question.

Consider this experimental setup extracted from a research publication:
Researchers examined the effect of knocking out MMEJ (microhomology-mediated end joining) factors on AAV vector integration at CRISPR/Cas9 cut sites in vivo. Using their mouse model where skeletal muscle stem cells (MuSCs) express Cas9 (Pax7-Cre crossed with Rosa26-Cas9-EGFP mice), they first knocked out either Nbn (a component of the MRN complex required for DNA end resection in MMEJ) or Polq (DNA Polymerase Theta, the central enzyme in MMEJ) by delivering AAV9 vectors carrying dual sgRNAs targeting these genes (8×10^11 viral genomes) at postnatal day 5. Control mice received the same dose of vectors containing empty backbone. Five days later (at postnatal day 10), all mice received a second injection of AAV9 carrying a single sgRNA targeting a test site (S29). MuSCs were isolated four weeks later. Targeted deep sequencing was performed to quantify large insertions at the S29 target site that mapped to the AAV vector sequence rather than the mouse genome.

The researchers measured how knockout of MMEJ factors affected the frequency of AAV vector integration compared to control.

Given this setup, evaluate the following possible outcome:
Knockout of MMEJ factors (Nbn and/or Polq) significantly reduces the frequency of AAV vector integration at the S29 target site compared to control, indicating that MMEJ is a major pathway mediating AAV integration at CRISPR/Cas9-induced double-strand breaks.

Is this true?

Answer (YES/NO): NO